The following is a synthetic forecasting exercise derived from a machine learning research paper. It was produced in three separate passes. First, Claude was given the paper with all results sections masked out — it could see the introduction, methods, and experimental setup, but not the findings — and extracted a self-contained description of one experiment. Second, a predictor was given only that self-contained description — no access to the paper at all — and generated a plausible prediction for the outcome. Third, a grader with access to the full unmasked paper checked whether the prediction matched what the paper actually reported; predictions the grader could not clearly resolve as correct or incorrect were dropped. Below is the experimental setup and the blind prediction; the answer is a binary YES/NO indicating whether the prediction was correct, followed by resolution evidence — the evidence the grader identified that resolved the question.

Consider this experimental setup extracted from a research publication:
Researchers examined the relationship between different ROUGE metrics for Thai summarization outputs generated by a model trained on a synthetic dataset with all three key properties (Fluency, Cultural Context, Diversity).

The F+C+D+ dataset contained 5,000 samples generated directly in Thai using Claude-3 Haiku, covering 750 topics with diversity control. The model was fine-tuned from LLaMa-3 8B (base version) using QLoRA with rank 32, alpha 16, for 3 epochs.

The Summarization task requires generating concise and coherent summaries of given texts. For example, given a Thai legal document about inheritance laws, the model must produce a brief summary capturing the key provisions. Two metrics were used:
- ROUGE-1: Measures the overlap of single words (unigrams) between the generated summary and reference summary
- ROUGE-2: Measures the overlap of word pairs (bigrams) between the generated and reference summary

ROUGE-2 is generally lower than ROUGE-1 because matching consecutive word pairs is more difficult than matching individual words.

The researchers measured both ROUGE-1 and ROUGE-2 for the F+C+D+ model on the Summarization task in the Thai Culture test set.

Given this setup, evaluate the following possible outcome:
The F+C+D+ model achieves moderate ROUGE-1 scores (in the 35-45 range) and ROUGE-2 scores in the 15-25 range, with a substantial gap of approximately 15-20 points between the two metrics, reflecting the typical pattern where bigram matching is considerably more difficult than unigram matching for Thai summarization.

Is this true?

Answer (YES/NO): NO